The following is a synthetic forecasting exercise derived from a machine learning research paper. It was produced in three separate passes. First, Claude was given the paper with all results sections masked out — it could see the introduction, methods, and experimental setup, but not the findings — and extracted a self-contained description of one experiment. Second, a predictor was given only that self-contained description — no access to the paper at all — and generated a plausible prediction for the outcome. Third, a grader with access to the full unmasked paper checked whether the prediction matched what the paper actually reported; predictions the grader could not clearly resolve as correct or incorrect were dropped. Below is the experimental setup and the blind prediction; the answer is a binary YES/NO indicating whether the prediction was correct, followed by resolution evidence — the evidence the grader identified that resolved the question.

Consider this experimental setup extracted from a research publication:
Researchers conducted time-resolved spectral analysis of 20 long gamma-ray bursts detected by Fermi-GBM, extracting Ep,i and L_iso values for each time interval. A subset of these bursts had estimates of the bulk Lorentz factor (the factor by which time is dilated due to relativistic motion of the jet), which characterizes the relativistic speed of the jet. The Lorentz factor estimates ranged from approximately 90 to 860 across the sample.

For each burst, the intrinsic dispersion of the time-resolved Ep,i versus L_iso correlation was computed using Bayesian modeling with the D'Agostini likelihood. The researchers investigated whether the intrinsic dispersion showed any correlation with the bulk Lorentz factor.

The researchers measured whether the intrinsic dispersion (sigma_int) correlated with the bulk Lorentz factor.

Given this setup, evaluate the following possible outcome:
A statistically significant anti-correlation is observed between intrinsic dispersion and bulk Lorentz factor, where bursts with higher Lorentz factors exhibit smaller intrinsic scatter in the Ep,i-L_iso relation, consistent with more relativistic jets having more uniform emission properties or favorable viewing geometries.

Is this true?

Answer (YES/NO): NO